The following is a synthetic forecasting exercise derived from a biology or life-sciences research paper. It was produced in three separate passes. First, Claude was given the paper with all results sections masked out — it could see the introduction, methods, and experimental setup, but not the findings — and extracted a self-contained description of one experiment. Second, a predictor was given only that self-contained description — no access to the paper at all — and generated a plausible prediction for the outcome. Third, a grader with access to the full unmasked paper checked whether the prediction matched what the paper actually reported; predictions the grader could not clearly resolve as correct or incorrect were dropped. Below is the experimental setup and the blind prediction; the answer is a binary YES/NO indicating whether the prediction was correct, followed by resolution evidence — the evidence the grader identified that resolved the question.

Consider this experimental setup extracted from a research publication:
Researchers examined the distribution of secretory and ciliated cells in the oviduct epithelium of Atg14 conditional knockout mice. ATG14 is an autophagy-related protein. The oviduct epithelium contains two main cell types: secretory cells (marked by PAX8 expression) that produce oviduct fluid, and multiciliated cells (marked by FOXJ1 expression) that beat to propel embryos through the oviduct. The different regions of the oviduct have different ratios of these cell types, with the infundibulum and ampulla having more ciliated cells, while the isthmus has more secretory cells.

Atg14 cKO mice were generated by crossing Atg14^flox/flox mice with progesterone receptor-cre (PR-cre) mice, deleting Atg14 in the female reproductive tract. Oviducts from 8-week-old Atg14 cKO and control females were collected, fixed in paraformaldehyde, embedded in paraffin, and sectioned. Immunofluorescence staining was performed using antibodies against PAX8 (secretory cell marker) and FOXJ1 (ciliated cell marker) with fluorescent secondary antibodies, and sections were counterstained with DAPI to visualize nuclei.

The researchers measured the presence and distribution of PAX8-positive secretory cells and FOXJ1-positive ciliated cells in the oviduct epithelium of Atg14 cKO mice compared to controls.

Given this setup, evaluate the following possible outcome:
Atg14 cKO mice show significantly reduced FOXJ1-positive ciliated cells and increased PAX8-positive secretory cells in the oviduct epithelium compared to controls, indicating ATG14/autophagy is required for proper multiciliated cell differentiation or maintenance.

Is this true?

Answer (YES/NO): NO